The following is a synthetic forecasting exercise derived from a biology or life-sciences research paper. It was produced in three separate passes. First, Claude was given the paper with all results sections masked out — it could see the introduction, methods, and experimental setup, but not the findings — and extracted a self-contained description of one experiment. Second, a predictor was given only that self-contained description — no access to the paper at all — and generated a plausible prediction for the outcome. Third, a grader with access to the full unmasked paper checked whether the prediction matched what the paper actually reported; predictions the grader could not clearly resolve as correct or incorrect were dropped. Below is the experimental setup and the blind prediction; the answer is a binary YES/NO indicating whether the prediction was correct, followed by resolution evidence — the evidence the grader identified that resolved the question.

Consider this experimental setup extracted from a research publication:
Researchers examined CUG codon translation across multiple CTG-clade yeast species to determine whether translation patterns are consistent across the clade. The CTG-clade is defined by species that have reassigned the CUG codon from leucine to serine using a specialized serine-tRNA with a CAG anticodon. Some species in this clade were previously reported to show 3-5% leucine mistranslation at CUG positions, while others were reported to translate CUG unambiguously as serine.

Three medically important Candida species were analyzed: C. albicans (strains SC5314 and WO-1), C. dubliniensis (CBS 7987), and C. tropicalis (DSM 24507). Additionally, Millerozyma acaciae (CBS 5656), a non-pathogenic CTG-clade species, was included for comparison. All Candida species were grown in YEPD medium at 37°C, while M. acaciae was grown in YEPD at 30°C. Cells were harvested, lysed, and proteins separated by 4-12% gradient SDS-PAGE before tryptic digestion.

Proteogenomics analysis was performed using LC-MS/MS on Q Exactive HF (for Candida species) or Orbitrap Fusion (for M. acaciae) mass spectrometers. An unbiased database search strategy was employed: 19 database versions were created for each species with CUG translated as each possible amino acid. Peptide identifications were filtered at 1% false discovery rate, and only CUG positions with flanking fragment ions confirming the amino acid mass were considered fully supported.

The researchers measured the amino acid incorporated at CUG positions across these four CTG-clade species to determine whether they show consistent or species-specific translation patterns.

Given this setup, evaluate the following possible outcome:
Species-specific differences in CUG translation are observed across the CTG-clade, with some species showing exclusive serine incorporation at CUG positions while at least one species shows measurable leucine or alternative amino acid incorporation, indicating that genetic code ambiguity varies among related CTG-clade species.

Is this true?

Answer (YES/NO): NO